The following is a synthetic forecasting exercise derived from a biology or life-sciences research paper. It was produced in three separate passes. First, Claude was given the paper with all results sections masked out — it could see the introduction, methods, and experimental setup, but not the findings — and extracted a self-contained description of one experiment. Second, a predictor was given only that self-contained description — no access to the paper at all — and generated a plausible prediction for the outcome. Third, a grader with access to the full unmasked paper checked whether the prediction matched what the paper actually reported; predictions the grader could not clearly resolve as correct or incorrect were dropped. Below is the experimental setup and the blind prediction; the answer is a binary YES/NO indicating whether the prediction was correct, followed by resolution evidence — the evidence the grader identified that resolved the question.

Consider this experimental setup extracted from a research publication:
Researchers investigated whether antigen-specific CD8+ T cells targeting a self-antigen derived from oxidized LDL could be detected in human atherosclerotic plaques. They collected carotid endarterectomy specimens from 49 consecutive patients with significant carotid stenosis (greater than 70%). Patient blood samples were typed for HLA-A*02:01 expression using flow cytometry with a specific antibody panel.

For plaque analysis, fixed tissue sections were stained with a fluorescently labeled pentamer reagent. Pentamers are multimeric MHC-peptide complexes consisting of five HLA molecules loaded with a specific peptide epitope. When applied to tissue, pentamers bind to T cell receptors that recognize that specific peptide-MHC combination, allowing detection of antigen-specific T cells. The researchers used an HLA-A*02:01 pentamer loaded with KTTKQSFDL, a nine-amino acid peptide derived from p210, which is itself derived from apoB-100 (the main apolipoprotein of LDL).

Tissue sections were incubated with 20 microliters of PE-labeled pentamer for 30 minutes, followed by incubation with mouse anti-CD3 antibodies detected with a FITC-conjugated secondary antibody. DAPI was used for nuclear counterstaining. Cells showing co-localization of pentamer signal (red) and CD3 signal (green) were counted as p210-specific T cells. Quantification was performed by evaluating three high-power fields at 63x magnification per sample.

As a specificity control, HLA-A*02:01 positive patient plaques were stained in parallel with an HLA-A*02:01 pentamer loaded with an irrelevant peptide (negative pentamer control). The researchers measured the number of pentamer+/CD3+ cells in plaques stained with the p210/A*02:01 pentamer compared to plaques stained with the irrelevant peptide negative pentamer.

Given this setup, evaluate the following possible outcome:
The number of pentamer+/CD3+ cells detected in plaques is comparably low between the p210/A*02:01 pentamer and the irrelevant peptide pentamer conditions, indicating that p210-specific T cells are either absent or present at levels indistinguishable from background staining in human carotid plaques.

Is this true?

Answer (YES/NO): NO